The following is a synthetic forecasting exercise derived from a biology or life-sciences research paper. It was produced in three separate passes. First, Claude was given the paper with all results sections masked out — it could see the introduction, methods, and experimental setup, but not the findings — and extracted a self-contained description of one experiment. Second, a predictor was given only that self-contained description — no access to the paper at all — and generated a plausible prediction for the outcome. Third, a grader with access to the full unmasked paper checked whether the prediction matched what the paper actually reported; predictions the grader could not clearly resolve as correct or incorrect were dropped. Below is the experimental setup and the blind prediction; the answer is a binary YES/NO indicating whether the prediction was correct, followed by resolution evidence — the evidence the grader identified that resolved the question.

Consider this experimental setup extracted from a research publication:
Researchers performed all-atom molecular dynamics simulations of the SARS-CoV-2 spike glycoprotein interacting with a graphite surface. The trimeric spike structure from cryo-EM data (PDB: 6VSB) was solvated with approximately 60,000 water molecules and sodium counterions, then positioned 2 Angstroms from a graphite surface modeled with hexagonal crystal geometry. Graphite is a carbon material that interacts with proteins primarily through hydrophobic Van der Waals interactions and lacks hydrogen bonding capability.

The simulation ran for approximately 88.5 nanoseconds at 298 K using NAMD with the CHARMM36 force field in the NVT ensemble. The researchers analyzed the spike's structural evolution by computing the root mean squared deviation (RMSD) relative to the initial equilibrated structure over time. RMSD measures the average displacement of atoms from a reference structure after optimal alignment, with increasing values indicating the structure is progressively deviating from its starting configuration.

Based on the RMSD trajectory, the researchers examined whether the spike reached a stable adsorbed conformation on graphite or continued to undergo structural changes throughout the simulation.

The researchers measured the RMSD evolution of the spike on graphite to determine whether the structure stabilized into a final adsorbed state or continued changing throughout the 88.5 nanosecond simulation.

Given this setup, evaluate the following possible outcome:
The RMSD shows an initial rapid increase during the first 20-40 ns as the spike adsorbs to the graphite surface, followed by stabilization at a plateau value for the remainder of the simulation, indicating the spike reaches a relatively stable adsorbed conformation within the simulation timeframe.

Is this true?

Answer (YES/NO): NO